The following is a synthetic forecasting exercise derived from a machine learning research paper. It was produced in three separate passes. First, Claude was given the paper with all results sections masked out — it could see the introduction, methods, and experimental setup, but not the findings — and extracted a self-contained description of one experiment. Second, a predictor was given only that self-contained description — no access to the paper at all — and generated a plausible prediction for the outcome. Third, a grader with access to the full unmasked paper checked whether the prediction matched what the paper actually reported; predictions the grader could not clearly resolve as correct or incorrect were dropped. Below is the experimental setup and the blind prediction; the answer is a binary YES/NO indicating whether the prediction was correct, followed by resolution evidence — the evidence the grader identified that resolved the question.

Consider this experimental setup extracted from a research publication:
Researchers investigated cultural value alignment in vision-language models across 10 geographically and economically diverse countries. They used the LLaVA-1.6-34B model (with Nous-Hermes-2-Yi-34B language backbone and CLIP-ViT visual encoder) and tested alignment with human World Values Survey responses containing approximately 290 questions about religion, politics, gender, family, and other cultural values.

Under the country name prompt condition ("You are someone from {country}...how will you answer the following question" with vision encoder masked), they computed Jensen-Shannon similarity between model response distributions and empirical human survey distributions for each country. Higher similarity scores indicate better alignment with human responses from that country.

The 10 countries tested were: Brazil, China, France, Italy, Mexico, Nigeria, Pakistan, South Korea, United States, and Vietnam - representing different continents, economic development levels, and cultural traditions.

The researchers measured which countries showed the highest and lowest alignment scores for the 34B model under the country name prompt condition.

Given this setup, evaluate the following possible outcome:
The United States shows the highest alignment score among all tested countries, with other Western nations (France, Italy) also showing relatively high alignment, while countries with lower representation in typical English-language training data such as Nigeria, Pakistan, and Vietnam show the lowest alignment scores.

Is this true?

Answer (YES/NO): NO